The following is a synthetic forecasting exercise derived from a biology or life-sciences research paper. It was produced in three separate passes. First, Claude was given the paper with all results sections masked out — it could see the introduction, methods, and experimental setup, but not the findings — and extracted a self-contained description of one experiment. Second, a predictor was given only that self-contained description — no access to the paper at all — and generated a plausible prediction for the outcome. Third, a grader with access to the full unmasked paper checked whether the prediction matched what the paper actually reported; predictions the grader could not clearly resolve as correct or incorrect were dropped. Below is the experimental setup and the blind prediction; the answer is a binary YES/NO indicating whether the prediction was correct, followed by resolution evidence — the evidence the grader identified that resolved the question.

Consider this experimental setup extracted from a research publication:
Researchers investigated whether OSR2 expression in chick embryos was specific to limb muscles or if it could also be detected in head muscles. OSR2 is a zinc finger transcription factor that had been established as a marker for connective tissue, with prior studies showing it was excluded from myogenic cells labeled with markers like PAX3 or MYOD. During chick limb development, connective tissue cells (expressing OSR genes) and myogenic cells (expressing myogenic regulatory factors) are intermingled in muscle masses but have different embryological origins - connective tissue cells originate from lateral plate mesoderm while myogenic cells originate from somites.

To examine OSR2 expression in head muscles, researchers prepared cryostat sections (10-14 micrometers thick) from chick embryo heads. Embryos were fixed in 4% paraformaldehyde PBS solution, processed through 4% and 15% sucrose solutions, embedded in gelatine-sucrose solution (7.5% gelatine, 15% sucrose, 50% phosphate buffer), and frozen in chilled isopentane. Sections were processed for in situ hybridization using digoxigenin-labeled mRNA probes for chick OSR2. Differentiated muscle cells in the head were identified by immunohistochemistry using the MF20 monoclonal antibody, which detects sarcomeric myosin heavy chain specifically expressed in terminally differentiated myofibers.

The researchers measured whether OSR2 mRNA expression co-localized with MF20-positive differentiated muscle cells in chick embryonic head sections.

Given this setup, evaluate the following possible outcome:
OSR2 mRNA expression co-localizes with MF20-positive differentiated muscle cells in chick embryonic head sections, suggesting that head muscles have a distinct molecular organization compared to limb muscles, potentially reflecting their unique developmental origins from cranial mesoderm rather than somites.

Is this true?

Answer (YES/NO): NO